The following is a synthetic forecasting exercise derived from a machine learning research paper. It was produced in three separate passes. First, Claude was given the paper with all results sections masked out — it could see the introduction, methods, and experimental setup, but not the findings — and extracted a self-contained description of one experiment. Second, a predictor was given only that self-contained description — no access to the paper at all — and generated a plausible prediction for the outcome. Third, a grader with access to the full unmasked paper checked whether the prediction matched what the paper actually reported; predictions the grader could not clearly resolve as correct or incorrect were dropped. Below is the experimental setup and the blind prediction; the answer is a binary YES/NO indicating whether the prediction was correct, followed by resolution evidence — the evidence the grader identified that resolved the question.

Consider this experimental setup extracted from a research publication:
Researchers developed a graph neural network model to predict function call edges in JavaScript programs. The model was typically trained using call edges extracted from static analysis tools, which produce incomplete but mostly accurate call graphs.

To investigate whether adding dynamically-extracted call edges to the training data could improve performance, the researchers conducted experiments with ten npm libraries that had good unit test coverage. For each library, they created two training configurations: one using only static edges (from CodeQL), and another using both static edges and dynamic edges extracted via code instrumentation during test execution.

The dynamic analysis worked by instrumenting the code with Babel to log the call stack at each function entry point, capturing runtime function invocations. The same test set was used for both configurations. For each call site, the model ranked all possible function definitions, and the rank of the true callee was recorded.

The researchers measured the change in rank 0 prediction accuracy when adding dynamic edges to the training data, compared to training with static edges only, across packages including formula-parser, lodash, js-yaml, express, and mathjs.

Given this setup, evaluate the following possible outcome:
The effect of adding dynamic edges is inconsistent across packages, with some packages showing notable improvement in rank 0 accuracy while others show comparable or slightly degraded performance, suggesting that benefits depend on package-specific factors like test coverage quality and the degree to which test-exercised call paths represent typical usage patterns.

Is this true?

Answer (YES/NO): NO